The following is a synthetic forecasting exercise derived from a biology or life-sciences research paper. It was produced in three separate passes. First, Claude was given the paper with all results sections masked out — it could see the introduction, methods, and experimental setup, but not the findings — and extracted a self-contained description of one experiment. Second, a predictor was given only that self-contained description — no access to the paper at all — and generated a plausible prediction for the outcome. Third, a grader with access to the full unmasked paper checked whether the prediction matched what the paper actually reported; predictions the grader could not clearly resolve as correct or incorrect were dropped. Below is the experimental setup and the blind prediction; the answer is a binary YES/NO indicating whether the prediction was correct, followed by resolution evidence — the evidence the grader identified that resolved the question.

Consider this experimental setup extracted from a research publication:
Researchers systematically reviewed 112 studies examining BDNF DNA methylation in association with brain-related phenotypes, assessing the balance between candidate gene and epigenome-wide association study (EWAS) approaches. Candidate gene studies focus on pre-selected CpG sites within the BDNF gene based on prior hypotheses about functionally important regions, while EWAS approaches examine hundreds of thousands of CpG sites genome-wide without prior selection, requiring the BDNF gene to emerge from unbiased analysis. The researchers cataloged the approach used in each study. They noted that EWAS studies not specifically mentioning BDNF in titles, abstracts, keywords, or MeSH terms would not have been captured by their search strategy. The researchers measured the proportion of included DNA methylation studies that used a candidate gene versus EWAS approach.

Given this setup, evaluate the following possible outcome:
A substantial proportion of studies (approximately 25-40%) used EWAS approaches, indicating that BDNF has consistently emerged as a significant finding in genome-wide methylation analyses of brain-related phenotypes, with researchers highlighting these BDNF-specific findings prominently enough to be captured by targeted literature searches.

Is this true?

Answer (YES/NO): NO